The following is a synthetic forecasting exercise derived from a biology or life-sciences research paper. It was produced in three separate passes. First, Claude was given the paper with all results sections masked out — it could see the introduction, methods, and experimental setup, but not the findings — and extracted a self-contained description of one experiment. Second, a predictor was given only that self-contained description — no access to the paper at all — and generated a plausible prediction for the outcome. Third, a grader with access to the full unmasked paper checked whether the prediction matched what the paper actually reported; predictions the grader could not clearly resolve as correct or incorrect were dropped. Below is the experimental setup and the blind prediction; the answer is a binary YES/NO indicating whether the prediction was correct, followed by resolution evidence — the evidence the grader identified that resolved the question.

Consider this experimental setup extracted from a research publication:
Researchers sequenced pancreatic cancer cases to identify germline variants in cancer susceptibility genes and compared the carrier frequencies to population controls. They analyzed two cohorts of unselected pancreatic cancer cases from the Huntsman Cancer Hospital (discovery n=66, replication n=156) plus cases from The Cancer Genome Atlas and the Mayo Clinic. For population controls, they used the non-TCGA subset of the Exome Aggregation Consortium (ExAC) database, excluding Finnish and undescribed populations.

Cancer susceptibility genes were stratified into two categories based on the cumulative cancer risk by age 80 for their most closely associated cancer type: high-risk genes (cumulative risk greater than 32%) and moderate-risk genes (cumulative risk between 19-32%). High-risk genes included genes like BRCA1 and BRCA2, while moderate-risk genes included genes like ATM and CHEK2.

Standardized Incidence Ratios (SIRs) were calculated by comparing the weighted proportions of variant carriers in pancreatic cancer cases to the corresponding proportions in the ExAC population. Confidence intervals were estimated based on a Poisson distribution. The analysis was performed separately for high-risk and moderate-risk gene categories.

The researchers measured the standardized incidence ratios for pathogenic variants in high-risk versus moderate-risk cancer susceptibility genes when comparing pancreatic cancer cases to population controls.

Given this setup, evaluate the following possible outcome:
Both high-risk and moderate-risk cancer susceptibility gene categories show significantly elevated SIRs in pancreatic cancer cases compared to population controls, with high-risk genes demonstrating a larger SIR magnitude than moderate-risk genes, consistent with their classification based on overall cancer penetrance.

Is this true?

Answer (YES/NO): YES